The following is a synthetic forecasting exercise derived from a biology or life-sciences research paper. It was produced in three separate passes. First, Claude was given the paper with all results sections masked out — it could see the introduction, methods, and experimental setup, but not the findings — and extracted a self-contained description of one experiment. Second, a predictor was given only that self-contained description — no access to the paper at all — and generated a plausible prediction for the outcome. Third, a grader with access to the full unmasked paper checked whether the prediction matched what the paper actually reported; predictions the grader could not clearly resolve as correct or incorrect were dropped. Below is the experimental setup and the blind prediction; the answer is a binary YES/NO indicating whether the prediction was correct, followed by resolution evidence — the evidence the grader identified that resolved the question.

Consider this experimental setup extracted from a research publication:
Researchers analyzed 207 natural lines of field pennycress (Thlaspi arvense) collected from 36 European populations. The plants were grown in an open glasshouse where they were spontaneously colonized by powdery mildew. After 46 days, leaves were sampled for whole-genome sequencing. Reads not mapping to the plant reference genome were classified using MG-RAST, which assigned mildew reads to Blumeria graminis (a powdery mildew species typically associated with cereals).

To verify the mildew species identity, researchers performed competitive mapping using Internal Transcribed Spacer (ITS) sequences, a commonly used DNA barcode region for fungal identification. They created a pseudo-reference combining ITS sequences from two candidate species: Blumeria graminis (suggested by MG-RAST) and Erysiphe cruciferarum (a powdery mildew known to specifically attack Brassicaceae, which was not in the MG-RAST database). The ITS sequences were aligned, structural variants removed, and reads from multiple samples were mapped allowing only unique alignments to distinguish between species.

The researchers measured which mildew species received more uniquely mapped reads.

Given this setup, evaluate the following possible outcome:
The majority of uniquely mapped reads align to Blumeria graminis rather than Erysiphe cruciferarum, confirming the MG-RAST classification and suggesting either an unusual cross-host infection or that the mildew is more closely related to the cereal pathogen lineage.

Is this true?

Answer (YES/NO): NO